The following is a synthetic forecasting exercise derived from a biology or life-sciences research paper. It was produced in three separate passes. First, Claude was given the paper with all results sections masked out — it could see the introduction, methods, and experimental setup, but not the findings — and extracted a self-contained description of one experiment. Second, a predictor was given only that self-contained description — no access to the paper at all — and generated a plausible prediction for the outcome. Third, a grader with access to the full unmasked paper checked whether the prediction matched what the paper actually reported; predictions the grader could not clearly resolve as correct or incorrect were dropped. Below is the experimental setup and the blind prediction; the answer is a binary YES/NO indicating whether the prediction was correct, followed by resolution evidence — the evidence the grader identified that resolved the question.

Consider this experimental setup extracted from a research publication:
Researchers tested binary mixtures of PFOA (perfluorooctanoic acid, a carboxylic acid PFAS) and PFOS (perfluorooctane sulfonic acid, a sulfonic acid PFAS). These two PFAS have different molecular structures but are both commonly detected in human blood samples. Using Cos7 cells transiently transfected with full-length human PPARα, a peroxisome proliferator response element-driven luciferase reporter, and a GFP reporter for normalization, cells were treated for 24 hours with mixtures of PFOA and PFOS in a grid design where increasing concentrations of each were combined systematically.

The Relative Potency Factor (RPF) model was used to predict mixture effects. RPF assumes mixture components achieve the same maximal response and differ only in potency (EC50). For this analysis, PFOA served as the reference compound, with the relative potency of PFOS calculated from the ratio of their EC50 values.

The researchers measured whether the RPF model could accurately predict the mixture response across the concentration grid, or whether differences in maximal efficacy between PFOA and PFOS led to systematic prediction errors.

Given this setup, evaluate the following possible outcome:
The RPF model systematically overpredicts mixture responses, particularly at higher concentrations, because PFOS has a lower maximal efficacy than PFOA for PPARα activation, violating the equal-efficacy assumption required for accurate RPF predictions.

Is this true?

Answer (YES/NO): YES